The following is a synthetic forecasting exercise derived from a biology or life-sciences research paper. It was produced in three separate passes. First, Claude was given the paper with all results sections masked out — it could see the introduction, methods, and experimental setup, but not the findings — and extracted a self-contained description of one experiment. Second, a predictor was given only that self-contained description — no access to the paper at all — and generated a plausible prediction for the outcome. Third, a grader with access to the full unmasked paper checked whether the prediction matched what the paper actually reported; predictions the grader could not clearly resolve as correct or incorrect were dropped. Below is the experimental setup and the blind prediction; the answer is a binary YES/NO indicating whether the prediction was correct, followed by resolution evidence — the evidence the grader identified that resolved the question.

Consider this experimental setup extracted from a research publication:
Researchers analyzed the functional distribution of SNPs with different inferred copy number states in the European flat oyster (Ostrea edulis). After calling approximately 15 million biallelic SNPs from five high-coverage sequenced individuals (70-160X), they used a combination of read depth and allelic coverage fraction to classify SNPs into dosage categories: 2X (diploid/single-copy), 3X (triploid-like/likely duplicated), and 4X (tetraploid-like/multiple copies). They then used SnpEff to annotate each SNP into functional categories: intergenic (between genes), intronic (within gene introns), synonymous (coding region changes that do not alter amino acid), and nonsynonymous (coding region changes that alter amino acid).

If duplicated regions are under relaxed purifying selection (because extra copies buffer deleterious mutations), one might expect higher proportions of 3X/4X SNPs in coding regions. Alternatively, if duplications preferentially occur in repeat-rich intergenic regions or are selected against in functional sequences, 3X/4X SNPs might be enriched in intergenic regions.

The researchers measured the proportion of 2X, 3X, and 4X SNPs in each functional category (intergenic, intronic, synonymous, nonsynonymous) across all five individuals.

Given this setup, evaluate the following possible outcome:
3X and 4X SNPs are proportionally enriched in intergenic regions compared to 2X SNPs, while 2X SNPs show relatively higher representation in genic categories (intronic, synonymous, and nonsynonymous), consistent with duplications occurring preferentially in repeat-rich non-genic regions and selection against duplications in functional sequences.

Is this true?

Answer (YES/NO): NO